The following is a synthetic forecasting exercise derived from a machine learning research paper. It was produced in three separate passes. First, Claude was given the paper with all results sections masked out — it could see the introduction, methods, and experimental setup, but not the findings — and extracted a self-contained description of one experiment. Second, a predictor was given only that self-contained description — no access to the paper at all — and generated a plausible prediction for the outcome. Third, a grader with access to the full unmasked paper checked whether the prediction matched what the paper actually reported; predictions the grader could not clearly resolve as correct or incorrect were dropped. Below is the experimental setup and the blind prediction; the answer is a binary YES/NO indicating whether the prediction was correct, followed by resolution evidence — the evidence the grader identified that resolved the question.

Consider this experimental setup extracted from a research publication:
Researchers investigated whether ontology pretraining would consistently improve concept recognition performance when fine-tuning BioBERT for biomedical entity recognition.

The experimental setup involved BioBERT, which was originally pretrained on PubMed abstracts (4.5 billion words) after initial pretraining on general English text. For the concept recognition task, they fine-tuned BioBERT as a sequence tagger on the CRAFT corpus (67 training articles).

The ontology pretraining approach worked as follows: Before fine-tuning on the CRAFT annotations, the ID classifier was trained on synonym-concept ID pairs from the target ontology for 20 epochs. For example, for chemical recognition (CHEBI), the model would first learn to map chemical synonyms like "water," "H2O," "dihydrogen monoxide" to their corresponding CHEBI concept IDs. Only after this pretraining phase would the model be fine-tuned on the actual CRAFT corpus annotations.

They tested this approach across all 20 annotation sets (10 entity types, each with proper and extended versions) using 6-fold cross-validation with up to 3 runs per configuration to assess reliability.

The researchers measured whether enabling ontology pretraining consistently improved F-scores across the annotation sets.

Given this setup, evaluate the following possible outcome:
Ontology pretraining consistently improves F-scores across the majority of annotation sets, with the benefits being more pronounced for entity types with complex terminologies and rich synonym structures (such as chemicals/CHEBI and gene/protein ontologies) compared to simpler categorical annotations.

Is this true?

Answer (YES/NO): NO